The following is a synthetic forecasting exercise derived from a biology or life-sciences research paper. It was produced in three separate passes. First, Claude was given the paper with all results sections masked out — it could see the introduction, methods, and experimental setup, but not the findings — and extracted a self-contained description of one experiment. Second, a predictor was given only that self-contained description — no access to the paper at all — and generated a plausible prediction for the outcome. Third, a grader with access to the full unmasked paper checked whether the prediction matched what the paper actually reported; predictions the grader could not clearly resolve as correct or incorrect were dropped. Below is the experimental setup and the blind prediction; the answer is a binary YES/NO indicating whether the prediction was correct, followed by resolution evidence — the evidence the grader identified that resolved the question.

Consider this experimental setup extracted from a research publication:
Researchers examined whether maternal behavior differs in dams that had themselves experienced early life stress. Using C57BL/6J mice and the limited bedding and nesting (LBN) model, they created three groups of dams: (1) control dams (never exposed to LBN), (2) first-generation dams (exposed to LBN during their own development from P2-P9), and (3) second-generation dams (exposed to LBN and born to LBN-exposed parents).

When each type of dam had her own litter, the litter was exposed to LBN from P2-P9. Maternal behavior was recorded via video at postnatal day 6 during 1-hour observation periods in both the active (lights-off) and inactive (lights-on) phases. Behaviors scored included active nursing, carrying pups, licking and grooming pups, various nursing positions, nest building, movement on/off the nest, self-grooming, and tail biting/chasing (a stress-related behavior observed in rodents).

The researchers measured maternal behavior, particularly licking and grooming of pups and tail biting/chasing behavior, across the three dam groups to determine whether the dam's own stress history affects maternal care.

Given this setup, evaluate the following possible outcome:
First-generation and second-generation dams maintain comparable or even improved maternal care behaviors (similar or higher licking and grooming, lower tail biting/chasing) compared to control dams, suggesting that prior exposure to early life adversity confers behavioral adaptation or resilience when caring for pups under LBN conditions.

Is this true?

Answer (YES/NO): NO